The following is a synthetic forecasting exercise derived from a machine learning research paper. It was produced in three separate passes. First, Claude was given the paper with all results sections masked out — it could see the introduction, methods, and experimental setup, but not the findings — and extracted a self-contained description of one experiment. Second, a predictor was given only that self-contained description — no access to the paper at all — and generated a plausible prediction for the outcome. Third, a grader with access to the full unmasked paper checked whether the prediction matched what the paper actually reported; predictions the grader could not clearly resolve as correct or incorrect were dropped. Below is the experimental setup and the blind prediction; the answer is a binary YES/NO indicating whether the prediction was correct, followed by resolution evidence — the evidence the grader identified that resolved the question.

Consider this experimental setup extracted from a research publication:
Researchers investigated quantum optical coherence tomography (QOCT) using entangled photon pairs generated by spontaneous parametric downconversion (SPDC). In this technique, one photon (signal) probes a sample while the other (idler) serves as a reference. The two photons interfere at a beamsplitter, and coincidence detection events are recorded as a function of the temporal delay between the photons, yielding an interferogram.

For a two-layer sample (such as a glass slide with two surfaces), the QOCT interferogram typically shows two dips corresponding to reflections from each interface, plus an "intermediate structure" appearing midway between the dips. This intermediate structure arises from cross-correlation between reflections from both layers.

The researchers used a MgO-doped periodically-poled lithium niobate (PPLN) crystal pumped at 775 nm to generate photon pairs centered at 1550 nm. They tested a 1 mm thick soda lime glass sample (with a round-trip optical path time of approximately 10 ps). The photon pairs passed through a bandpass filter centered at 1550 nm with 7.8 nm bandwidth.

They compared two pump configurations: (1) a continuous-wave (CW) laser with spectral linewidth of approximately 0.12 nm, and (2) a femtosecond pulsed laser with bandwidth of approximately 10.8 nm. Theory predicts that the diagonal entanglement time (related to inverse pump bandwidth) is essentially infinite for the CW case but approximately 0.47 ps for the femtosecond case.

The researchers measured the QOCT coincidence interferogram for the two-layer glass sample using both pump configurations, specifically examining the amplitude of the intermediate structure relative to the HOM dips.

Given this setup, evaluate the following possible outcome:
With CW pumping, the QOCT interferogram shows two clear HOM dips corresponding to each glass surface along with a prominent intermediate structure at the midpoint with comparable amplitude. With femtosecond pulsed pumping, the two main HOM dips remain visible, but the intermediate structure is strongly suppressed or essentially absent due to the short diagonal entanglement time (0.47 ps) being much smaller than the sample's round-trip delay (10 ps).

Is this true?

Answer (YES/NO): YES